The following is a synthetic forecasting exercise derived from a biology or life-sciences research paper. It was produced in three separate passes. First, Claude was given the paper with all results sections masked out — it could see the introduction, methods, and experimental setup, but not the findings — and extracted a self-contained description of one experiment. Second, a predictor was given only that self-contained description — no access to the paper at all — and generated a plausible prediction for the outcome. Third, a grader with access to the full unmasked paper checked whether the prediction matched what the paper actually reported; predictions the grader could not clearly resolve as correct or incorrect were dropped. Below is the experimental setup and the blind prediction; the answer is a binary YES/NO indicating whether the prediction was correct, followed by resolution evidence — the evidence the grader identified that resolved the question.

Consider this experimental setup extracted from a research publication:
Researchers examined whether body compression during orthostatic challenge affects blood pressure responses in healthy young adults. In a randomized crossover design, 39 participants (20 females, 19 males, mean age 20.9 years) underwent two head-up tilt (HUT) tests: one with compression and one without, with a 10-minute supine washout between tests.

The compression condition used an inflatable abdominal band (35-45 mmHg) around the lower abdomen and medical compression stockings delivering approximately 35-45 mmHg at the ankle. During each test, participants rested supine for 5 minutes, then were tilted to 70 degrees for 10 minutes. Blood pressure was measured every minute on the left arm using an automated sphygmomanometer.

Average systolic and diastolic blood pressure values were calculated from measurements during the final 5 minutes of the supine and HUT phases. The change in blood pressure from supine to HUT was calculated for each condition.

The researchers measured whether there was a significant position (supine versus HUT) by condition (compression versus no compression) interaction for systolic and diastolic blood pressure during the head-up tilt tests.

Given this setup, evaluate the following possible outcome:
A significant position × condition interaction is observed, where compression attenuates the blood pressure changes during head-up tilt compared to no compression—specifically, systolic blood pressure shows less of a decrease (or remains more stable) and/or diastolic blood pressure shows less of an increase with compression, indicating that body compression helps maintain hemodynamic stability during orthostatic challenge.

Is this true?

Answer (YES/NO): YES